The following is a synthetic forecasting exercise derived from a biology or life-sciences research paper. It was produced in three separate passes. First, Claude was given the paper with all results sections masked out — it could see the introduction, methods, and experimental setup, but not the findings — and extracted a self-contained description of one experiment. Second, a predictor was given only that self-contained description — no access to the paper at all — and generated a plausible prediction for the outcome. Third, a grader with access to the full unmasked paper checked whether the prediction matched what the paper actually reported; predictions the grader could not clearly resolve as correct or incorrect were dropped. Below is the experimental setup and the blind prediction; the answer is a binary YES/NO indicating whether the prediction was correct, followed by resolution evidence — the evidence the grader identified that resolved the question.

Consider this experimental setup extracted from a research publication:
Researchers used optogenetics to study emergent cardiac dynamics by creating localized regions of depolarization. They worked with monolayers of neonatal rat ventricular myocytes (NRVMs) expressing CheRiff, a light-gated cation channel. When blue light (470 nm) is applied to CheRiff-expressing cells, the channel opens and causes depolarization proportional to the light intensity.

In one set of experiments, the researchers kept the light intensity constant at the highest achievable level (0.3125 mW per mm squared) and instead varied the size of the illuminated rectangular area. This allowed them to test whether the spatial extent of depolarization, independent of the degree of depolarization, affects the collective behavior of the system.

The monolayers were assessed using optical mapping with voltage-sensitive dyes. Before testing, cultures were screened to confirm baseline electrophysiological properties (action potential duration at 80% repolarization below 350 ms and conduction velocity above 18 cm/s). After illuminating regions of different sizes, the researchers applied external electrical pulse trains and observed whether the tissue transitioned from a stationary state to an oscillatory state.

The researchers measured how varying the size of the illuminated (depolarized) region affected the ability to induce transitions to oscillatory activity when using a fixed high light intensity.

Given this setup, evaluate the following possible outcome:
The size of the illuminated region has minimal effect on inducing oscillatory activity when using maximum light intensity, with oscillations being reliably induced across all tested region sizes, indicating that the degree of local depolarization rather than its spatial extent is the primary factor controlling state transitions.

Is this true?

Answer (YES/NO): NO